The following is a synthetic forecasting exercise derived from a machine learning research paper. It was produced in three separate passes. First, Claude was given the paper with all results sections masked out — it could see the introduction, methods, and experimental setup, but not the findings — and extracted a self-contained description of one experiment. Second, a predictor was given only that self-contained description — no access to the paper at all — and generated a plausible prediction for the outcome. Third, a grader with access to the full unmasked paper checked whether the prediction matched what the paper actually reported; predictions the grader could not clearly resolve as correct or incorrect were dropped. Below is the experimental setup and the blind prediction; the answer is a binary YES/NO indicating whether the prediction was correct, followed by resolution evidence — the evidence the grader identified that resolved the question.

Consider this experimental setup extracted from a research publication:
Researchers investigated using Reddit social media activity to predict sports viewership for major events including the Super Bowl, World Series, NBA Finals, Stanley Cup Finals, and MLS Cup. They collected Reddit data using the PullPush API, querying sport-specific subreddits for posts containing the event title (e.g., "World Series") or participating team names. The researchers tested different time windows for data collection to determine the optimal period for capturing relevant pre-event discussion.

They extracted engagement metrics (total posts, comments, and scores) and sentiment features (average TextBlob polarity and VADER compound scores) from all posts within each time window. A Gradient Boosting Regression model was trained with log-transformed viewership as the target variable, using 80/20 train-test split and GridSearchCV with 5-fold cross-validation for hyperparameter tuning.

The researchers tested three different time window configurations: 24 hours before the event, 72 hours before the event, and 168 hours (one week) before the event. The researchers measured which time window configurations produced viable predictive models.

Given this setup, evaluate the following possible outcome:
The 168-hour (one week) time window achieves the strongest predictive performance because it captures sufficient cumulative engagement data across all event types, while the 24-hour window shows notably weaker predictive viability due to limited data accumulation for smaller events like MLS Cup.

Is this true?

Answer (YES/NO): NO